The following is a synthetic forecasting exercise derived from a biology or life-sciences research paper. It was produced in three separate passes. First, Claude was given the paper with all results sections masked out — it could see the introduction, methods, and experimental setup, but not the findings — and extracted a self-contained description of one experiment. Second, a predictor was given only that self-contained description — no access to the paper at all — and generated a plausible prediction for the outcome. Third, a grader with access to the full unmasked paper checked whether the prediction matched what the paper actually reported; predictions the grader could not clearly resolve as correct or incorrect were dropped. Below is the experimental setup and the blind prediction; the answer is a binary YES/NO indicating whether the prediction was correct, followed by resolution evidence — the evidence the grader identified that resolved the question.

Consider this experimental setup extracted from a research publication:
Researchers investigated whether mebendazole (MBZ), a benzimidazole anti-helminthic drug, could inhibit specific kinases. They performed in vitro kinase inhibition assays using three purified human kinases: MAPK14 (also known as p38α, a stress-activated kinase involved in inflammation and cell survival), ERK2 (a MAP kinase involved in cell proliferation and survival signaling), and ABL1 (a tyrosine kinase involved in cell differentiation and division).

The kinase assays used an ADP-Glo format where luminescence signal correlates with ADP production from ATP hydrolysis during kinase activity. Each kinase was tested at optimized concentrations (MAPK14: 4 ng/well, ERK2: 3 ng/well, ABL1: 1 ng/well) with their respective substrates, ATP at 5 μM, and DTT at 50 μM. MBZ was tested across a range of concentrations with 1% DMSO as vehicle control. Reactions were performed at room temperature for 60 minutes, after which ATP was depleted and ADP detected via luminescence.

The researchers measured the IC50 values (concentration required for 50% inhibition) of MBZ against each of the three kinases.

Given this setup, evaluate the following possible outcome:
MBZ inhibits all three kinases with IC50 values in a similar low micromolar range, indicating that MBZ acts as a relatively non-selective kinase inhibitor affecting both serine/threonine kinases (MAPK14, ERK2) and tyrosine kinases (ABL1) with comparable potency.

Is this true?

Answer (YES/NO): NO